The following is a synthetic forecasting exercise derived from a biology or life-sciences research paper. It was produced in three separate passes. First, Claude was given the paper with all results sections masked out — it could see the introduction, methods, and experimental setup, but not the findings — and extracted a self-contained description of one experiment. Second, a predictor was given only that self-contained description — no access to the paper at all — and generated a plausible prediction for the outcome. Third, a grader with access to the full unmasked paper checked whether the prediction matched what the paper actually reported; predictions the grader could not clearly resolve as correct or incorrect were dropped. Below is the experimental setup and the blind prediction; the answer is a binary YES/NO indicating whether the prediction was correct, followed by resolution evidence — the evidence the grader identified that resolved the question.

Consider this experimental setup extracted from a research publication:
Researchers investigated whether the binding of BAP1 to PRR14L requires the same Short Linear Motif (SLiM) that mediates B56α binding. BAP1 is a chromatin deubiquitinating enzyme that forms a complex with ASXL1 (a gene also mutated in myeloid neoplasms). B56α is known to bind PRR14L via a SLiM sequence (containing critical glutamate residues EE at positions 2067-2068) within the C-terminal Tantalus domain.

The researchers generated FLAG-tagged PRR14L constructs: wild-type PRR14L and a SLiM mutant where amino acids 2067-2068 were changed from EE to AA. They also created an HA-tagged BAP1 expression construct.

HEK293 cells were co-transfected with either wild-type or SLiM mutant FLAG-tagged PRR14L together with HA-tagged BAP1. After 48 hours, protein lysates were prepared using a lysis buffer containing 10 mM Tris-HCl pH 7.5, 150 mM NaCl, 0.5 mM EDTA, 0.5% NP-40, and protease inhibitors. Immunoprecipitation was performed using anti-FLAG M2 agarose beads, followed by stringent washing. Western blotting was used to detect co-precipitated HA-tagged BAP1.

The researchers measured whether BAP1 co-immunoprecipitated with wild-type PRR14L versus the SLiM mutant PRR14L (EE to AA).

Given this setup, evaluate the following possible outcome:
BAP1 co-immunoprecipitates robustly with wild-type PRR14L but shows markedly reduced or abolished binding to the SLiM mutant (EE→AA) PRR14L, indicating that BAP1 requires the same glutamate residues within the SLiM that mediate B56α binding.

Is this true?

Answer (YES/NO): NO